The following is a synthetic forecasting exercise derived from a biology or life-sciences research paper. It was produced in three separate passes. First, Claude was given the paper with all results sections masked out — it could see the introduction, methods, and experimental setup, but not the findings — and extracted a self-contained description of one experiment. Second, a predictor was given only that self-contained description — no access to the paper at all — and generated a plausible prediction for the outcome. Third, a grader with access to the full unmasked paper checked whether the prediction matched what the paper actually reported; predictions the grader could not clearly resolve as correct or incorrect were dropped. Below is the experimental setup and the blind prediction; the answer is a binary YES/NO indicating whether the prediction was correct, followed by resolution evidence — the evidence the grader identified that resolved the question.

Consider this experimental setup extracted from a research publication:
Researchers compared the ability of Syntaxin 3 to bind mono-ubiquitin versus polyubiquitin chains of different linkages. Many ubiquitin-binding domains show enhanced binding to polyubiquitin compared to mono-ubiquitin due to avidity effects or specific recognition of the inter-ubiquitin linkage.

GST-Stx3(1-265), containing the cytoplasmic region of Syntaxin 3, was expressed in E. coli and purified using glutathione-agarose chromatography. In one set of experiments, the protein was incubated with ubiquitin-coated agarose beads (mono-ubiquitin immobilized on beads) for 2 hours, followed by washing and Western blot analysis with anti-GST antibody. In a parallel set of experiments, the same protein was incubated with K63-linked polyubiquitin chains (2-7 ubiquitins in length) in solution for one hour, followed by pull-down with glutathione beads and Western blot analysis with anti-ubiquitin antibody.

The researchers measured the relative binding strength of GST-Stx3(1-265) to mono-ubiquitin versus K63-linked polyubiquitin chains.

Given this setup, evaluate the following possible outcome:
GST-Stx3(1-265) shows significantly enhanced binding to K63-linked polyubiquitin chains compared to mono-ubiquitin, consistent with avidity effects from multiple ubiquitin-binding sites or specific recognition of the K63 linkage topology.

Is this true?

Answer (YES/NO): YES